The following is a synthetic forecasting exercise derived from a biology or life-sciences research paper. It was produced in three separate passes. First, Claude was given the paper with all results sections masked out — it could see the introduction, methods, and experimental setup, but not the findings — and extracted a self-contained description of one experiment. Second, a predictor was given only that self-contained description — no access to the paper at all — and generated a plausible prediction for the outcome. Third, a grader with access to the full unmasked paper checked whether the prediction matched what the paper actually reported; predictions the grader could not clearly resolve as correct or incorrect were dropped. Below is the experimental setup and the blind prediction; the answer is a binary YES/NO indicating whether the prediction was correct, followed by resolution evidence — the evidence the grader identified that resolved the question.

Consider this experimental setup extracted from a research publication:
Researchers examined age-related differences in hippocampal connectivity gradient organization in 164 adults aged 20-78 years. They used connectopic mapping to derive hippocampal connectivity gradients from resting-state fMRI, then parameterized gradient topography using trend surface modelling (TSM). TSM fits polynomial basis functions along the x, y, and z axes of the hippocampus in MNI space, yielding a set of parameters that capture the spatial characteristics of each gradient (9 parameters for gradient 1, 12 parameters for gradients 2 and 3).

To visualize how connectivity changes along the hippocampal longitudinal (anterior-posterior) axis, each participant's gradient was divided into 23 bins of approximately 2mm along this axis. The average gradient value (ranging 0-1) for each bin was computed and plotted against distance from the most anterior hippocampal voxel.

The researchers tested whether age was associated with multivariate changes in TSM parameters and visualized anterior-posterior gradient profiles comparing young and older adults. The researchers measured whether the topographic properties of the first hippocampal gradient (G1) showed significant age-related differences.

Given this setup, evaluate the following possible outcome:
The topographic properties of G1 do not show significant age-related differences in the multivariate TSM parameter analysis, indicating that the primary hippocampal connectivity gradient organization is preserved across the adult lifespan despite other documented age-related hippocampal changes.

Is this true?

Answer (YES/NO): NO